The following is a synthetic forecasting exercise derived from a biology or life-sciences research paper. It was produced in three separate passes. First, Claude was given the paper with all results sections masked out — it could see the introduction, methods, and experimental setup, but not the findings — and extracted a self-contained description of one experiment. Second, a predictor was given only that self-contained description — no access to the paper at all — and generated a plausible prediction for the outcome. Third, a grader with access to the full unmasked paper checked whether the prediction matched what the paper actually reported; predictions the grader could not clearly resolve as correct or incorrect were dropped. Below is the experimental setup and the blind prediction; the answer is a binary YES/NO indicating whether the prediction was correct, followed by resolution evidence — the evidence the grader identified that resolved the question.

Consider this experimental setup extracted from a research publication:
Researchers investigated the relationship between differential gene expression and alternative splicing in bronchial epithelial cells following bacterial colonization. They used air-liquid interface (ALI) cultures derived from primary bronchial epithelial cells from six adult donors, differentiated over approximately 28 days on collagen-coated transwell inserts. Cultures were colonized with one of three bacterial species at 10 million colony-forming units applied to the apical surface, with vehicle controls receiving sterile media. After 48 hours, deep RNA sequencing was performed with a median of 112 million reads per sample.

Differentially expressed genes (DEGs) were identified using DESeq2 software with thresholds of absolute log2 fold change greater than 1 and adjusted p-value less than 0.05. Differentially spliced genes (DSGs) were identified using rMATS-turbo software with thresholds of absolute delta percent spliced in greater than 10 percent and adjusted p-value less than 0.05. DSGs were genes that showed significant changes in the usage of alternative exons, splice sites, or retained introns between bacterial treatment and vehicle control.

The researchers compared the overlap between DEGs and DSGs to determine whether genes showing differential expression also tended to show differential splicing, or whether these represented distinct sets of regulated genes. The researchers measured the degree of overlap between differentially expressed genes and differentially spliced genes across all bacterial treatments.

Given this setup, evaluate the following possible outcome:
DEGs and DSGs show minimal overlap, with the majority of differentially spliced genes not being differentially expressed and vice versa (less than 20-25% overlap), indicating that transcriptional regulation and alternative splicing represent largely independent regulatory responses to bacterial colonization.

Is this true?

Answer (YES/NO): YES